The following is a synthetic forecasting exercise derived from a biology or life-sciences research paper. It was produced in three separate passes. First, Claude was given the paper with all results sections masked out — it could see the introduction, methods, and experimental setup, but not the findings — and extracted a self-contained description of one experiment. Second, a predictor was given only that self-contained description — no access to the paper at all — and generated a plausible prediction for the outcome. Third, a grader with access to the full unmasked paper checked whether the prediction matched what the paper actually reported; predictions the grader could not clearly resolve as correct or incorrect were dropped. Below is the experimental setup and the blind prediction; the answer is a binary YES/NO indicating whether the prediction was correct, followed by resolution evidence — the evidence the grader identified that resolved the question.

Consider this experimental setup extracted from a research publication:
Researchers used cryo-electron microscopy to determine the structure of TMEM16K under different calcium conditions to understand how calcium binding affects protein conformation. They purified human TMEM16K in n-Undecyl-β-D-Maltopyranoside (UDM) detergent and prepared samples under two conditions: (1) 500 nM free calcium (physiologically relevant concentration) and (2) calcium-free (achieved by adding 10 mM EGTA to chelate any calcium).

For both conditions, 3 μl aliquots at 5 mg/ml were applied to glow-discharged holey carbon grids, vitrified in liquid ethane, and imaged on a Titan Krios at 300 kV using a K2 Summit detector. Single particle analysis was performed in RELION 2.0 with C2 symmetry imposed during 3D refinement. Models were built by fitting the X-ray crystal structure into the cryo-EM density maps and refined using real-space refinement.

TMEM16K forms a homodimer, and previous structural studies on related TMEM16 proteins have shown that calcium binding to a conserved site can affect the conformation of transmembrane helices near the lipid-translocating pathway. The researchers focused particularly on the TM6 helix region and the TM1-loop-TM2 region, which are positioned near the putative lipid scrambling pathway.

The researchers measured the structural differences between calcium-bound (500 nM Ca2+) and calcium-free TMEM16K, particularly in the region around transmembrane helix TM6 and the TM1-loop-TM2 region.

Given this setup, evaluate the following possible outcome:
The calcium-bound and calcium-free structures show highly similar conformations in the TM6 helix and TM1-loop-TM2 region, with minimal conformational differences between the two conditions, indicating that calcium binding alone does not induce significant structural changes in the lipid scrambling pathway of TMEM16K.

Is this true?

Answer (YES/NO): NO